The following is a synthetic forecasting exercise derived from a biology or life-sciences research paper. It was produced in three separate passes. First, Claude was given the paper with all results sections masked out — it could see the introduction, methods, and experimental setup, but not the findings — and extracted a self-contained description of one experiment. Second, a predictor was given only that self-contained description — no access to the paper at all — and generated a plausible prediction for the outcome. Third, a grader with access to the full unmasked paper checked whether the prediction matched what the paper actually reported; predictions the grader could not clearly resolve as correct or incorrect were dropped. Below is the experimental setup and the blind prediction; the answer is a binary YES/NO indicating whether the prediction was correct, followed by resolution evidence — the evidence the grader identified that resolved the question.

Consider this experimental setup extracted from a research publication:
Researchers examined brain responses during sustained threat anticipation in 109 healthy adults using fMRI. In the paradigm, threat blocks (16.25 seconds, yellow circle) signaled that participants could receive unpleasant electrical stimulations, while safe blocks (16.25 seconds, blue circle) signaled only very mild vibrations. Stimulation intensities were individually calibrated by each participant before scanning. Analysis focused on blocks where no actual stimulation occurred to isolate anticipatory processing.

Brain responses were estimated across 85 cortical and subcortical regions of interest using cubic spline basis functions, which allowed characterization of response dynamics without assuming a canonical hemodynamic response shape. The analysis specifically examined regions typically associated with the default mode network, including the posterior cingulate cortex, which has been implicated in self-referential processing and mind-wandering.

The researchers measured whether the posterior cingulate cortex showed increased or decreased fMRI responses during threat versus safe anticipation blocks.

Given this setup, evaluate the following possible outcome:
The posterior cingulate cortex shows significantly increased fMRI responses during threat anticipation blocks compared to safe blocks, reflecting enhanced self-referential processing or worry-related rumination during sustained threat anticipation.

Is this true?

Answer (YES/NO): NO